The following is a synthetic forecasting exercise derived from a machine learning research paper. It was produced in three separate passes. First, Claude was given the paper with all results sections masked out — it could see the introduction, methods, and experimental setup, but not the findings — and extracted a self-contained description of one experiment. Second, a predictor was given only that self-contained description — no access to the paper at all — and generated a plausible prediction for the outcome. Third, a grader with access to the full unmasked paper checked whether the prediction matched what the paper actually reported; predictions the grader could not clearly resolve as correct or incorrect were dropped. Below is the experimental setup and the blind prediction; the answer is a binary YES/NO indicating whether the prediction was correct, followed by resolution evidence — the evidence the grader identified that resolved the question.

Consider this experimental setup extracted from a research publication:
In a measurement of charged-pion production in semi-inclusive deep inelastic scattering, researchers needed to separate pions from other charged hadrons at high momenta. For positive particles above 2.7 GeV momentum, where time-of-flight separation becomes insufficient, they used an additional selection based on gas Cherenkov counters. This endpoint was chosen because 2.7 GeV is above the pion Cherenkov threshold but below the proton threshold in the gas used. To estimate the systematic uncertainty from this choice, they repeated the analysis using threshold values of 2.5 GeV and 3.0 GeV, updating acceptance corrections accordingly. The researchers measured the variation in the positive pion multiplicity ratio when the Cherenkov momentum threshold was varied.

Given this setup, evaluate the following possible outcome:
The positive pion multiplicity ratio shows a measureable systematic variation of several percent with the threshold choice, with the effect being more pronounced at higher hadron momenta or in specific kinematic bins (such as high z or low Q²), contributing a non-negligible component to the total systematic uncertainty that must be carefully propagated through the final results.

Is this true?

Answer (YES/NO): NO